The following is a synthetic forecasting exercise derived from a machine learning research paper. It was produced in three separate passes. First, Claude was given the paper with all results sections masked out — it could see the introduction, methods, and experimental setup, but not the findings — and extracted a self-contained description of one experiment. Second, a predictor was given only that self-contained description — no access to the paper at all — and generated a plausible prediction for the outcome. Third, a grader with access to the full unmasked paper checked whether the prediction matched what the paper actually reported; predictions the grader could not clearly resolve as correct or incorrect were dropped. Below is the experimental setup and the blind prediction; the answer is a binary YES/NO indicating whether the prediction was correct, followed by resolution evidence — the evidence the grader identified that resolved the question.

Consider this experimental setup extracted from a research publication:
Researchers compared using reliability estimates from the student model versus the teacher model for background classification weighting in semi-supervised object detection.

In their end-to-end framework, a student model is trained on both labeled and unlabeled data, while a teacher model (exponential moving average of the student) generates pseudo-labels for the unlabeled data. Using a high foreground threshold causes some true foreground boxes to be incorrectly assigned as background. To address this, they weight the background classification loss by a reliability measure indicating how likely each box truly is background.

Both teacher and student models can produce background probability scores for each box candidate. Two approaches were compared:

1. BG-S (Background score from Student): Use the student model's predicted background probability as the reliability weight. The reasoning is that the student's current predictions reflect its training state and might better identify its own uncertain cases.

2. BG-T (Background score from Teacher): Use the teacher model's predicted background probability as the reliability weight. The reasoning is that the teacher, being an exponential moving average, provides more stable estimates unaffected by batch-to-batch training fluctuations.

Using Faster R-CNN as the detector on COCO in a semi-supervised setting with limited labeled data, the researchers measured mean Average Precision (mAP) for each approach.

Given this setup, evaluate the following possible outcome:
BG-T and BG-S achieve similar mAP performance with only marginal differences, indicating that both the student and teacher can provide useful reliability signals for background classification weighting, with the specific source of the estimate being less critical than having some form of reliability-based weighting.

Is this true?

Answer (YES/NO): NO